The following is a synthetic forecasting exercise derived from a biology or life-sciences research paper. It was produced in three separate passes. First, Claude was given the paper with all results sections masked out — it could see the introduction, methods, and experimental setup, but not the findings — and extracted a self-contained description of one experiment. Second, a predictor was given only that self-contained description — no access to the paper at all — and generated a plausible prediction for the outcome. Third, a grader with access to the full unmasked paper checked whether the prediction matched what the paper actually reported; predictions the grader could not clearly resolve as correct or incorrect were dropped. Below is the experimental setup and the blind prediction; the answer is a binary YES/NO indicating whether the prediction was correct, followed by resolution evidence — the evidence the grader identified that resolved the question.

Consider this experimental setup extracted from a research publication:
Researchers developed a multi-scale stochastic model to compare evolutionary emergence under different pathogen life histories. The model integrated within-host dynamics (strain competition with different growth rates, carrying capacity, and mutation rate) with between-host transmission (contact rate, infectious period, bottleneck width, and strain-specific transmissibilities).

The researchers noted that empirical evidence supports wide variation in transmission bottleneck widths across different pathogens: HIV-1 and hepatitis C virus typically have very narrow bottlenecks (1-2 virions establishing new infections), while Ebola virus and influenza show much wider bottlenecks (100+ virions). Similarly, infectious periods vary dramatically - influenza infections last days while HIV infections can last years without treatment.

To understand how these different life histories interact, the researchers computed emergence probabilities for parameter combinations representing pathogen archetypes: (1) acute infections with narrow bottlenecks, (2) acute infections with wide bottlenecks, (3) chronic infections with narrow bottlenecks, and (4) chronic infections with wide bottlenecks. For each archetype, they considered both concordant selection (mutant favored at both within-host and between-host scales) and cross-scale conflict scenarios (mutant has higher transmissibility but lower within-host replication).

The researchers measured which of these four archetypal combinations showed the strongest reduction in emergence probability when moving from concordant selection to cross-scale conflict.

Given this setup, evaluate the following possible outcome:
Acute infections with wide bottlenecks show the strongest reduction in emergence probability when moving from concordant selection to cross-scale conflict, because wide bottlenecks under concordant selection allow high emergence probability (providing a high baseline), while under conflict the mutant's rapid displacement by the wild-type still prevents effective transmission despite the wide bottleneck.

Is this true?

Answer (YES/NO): NO